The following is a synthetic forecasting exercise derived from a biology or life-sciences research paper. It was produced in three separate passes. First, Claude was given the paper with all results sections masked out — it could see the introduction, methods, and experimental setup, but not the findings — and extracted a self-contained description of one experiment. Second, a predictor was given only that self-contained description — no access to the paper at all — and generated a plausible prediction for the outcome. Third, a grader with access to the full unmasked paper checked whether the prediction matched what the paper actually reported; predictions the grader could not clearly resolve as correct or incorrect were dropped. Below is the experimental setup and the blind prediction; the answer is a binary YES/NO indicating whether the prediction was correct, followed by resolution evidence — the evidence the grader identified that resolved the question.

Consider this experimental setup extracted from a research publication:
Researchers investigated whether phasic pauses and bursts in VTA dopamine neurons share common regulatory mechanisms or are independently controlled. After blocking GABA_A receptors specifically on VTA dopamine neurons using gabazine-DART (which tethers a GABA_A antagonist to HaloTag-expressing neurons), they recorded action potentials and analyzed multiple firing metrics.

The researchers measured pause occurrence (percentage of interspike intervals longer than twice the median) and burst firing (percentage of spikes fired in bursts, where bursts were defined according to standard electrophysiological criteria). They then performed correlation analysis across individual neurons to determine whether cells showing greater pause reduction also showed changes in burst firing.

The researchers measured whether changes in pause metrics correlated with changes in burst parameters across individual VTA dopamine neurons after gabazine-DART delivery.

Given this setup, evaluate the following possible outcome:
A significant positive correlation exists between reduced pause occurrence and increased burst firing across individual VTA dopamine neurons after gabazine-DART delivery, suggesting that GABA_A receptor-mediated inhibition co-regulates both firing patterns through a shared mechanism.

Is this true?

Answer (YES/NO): NO